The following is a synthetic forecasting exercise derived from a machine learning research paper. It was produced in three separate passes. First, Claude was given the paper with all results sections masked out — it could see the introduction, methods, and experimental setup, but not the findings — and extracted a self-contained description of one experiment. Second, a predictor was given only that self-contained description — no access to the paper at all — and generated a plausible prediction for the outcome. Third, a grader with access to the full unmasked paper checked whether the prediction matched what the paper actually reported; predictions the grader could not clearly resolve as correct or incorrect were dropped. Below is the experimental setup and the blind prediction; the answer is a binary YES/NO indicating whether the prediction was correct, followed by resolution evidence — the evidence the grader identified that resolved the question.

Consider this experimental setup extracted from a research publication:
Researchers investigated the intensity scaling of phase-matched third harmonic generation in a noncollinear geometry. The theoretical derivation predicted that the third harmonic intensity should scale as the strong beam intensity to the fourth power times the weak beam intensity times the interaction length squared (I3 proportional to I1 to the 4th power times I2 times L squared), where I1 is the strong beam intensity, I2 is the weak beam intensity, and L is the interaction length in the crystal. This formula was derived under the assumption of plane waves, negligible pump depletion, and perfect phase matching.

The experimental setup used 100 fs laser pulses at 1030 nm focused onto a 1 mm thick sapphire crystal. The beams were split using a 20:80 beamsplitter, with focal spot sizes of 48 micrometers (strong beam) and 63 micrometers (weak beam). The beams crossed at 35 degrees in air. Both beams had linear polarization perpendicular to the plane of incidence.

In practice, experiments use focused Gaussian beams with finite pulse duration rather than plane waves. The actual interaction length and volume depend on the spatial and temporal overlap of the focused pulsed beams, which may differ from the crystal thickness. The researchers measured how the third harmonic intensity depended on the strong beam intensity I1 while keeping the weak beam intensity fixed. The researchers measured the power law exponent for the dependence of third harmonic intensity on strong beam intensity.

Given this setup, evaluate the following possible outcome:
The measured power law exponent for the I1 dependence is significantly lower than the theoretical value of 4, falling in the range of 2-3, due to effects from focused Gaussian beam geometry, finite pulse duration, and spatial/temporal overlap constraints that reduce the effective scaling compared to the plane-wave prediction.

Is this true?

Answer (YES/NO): NO